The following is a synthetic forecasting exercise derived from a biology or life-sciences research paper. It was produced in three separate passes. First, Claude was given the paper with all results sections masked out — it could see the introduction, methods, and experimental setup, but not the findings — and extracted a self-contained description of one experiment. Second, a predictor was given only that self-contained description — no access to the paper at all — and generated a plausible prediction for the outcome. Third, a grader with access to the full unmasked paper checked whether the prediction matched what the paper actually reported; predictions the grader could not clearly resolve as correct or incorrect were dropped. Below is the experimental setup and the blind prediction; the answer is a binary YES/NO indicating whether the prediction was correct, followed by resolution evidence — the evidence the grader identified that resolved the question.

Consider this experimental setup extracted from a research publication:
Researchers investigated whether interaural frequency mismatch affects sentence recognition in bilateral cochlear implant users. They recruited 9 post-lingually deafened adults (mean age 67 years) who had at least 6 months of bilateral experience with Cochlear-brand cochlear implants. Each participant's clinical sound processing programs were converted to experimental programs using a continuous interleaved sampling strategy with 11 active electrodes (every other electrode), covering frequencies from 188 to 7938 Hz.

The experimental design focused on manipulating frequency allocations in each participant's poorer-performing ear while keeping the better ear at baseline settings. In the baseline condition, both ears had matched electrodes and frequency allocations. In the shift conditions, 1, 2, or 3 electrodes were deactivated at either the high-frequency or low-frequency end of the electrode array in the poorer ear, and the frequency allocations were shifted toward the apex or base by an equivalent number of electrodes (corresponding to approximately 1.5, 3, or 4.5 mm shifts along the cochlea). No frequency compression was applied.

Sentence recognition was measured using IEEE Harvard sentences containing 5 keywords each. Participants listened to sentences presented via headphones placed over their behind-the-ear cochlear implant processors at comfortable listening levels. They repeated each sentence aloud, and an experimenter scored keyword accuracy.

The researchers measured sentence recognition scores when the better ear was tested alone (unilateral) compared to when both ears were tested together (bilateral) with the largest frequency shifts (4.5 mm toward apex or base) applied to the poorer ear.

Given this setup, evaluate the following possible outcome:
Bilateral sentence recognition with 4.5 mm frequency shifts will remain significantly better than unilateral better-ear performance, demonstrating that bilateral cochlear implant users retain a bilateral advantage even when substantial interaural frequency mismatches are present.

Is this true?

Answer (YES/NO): NO